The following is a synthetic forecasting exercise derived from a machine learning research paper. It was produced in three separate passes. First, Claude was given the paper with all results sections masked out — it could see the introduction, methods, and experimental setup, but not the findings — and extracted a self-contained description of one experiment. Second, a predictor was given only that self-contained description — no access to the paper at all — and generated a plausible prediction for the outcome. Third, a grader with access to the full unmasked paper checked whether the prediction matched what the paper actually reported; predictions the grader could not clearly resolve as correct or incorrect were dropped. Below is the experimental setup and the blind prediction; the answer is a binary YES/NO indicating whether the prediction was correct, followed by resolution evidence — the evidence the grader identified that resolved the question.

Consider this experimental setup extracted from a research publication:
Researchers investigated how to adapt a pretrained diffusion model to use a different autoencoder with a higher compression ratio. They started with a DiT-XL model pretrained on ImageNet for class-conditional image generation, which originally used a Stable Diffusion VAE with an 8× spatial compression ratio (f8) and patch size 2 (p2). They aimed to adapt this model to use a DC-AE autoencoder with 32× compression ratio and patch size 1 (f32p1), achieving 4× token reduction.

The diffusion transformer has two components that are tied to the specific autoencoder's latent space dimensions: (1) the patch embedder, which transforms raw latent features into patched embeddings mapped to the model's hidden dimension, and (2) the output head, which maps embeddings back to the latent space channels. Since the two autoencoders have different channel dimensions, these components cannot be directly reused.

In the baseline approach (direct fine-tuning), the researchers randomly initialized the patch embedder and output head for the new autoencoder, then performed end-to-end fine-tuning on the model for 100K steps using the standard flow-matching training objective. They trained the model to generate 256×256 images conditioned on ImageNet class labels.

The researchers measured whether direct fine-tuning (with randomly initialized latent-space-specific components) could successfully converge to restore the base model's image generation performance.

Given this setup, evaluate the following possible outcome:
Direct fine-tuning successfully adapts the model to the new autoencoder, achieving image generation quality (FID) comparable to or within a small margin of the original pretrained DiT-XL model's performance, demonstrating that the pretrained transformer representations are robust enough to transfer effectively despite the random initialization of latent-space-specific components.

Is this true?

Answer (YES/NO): NO